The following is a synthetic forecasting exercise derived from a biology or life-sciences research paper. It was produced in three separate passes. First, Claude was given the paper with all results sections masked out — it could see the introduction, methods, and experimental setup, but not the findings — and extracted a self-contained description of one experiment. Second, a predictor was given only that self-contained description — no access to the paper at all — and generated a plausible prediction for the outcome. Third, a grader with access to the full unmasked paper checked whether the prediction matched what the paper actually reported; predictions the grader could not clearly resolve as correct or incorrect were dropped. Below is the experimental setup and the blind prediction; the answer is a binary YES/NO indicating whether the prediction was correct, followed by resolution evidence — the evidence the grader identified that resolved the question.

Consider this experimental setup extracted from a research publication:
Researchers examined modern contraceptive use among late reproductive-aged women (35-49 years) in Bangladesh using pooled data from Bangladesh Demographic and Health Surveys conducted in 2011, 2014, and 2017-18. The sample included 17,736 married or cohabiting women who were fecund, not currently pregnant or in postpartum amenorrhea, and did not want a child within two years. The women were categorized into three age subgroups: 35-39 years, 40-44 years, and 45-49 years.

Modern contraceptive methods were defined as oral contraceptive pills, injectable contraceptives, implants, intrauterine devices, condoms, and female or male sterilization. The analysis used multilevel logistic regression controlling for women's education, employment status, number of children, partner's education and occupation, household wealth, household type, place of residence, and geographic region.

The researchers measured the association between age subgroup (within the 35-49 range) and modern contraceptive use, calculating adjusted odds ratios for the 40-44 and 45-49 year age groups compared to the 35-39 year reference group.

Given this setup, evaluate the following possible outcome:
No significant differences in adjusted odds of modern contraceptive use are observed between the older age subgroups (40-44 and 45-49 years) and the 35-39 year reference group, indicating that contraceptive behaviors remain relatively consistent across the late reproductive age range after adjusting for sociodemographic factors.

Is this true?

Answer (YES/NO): NO